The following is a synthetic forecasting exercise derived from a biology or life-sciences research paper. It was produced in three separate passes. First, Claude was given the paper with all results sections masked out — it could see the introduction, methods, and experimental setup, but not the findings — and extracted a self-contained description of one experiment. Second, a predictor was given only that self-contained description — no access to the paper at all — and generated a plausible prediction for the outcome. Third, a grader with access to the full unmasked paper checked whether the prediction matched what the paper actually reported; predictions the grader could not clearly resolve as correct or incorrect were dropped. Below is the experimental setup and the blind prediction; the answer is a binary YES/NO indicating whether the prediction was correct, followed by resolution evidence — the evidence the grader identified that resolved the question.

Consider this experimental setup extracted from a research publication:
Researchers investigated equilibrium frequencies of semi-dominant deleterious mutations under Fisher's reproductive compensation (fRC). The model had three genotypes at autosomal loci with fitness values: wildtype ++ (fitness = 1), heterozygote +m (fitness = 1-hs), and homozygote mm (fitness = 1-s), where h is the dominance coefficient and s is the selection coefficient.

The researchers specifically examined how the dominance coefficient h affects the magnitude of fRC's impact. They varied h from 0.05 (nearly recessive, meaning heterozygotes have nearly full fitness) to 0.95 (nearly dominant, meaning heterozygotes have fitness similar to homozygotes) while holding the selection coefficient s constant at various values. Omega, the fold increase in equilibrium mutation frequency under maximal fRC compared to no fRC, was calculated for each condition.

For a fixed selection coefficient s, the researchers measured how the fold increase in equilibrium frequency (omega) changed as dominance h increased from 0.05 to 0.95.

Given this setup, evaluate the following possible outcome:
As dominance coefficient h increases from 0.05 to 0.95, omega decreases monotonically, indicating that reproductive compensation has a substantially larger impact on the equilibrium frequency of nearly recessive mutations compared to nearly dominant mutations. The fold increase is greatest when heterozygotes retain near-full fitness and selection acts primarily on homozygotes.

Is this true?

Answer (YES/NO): YES